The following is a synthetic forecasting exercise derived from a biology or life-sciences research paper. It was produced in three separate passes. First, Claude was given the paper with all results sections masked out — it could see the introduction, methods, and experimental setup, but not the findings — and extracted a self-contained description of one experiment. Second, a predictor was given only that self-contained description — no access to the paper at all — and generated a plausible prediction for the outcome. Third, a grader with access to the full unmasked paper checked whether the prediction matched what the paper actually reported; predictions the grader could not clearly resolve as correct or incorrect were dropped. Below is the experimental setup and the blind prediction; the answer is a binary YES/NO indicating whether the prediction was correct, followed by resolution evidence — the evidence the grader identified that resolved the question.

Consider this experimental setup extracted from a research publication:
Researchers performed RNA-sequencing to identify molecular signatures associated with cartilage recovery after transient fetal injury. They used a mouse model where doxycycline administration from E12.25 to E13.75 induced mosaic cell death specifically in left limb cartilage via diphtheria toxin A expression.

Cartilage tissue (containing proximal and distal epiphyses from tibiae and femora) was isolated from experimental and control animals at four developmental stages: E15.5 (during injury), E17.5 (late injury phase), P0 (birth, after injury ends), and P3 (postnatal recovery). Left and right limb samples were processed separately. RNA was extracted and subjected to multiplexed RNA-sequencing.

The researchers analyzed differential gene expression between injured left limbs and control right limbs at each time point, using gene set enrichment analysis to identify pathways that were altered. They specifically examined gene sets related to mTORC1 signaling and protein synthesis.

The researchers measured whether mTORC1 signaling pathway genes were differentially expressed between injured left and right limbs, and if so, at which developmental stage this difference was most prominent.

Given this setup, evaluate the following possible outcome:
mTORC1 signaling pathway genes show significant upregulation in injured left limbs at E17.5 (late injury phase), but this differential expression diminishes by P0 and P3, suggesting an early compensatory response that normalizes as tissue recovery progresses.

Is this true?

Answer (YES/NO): YES